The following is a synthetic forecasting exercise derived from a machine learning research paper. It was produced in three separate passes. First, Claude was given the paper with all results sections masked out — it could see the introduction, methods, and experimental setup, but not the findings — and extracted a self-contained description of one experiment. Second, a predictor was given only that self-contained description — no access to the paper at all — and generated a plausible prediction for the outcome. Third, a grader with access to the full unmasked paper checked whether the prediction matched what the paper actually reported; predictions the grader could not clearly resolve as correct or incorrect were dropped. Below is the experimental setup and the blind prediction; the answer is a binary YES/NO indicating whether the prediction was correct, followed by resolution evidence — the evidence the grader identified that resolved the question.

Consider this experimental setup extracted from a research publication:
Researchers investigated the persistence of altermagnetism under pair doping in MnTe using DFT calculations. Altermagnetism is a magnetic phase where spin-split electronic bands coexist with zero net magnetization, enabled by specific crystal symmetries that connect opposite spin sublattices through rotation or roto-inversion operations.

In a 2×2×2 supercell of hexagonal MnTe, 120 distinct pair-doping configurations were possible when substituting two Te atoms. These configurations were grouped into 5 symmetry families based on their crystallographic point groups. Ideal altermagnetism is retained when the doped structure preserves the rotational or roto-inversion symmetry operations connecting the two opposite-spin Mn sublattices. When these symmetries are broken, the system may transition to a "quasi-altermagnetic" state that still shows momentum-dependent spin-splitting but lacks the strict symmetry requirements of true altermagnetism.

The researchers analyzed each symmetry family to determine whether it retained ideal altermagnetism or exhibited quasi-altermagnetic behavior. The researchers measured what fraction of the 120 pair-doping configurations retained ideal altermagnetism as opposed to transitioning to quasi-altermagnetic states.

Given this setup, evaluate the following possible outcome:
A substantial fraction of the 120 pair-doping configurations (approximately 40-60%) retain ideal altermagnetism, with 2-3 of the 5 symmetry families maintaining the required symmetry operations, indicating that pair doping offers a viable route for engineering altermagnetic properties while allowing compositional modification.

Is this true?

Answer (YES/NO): YES